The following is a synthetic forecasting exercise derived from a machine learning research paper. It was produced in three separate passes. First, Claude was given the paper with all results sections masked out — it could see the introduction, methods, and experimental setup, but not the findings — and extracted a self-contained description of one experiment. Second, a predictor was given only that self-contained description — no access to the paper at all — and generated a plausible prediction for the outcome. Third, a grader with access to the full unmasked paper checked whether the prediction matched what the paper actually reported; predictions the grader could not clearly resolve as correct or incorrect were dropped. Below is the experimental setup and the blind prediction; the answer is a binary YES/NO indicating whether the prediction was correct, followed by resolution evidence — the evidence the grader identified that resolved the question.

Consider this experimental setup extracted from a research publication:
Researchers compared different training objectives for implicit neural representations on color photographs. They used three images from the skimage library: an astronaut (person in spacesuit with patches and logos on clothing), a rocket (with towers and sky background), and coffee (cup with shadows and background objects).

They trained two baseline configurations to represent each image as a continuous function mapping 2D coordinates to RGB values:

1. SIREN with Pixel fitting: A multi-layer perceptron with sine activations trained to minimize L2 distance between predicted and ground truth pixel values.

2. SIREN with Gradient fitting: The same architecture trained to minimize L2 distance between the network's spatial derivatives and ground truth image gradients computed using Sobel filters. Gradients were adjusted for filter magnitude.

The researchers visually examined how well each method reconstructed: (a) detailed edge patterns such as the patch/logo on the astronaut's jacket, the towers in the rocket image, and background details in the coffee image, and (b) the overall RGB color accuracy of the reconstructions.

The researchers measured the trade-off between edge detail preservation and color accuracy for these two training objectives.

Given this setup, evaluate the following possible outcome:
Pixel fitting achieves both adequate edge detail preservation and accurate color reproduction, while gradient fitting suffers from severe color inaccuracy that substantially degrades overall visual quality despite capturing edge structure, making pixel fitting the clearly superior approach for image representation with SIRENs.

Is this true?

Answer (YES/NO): NO